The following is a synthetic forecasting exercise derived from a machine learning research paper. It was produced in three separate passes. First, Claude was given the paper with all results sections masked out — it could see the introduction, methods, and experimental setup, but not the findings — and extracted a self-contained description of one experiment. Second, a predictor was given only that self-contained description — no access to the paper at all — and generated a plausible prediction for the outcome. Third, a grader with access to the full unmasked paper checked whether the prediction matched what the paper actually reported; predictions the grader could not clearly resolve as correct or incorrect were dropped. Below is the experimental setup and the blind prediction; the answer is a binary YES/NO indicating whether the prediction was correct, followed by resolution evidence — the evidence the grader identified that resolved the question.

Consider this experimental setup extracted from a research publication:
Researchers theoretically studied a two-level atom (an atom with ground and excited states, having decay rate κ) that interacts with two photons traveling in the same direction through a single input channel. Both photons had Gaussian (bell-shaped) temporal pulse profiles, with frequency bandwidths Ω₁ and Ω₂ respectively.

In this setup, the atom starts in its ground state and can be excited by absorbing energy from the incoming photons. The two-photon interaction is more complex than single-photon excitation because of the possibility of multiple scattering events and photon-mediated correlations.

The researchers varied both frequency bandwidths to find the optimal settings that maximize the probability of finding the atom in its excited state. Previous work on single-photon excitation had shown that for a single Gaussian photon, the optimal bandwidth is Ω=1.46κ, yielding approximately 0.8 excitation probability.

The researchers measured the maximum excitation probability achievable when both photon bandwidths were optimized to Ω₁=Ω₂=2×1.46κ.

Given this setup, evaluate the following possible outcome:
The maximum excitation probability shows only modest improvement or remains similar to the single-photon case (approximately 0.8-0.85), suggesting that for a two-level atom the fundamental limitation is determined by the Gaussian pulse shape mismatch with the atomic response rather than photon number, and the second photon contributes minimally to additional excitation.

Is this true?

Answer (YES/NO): NO